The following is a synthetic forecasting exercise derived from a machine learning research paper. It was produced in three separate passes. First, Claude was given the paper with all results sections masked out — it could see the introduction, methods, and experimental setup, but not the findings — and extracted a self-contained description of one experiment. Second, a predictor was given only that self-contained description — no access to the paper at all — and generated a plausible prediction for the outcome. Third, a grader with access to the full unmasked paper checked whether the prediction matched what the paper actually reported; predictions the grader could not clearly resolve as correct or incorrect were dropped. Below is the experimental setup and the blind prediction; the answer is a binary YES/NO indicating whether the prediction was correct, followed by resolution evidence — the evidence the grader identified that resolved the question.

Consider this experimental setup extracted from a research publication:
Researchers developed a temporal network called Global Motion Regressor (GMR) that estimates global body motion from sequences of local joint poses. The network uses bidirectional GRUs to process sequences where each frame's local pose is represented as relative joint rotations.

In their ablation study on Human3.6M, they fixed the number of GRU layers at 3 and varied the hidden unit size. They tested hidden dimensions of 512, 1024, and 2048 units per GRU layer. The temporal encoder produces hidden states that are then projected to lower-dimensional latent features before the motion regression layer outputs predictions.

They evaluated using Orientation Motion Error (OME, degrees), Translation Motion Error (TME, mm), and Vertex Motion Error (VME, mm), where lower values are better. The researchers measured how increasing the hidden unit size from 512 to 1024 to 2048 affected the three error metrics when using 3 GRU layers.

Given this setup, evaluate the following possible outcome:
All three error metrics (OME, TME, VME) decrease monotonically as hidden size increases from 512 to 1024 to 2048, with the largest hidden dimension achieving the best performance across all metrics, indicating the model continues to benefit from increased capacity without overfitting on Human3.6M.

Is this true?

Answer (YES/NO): YES